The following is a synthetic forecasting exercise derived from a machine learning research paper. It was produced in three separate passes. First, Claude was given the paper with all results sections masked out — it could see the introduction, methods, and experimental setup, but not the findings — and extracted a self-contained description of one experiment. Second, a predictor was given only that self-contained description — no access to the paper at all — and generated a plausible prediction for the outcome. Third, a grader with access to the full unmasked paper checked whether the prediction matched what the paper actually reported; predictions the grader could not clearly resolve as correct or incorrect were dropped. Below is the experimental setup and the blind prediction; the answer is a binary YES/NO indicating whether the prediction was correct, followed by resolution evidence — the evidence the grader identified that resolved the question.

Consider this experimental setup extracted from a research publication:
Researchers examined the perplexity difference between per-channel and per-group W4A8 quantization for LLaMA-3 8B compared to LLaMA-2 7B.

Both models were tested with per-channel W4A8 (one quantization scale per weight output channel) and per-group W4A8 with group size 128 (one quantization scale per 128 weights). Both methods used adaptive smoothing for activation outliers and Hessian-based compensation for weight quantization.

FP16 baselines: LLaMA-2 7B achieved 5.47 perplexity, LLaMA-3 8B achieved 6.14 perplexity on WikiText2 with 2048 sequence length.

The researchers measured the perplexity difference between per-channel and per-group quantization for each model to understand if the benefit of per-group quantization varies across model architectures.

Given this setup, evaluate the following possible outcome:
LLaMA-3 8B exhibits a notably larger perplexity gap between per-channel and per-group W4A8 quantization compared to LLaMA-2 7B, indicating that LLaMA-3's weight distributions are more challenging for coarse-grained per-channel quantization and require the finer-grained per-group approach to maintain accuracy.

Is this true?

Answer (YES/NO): YES